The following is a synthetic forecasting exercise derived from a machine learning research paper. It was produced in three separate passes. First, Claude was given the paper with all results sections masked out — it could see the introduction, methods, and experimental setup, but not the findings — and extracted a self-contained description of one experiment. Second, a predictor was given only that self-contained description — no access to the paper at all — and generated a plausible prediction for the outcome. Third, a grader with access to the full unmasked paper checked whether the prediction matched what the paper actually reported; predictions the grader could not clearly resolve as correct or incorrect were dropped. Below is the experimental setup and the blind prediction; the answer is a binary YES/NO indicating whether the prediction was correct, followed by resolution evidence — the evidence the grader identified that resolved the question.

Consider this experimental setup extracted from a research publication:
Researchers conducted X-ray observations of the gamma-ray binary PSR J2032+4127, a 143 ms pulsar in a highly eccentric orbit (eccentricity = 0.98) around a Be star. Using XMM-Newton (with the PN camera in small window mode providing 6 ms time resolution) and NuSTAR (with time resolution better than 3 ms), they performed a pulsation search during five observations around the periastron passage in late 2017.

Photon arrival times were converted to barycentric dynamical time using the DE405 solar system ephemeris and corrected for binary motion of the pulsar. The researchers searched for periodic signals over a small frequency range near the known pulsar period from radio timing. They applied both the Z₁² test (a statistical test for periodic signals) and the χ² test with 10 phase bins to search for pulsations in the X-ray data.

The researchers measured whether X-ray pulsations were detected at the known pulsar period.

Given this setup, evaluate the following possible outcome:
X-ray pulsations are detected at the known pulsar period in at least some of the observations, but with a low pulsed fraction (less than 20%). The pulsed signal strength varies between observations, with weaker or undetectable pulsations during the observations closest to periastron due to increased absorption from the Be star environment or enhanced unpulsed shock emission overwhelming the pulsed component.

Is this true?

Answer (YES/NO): NO